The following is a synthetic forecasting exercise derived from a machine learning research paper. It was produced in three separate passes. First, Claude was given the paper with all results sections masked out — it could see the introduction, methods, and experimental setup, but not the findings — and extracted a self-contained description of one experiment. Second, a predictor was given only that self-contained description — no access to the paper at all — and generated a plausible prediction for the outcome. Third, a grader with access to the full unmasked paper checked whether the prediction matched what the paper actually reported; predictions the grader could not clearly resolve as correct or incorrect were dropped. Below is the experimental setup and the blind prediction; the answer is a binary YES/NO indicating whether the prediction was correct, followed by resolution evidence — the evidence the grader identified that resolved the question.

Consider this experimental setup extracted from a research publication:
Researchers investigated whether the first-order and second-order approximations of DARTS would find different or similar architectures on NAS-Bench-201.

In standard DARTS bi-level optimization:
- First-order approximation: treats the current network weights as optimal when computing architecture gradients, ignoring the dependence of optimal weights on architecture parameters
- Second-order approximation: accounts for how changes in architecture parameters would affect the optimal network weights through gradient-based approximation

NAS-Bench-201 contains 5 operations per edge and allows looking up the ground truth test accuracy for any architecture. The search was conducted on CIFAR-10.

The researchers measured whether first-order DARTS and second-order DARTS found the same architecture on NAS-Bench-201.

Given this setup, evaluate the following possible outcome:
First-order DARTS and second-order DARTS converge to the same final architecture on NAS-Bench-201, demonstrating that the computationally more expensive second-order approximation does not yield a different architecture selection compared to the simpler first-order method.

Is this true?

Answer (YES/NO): YES